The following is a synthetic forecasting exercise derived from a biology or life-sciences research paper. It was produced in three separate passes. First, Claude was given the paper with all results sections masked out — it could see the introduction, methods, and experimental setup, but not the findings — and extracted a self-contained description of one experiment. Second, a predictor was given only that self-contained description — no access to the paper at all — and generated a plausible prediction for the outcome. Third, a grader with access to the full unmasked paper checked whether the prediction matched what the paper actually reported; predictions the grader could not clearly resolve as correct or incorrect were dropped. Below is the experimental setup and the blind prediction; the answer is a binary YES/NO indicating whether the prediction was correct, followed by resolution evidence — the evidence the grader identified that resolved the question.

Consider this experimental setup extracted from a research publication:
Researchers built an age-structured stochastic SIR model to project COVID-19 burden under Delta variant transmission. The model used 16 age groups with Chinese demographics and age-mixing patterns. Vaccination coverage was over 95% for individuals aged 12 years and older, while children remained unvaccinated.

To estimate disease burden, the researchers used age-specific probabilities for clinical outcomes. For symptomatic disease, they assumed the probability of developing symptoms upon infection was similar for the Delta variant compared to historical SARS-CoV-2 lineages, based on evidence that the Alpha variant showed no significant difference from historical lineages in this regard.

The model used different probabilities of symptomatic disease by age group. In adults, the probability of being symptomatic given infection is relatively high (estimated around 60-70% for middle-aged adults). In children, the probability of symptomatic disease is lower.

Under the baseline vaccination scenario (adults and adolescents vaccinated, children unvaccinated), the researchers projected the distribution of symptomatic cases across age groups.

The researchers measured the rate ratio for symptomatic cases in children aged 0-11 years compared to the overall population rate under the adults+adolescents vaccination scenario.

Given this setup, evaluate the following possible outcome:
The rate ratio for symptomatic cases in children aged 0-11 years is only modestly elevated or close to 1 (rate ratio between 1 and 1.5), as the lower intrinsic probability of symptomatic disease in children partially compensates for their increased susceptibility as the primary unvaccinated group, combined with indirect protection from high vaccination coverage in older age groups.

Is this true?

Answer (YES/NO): NO